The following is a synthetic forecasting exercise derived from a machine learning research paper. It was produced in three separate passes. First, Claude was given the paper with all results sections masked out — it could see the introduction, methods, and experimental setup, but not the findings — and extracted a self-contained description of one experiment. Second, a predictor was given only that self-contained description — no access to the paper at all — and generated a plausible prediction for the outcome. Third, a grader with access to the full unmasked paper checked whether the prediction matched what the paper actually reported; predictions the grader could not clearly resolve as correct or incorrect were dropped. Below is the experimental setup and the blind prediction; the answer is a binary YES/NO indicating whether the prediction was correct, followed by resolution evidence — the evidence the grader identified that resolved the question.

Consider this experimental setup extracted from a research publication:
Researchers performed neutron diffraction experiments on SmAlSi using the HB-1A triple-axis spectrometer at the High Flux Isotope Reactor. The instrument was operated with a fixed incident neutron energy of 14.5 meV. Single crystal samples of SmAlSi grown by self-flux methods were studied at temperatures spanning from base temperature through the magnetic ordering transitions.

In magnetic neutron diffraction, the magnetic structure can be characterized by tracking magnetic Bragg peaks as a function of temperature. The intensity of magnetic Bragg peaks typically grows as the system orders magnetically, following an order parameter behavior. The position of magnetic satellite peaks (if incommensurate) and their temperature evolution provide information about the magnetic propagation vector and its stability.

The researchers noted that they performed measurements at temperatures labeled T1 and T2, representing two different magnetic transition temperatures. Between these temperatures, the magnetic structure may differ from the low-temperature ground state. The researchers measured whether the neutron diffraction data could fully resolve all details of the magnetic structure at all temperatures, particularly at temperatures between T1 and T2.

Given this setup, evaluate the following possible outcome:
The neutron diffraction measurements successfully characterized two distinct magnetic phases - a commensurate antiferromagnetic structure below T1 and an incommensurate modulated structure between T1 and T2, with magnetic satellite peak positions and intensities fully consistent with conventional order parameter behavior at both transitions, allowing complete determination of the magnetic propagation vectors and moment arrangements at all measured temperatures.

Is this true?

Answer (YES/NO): NO